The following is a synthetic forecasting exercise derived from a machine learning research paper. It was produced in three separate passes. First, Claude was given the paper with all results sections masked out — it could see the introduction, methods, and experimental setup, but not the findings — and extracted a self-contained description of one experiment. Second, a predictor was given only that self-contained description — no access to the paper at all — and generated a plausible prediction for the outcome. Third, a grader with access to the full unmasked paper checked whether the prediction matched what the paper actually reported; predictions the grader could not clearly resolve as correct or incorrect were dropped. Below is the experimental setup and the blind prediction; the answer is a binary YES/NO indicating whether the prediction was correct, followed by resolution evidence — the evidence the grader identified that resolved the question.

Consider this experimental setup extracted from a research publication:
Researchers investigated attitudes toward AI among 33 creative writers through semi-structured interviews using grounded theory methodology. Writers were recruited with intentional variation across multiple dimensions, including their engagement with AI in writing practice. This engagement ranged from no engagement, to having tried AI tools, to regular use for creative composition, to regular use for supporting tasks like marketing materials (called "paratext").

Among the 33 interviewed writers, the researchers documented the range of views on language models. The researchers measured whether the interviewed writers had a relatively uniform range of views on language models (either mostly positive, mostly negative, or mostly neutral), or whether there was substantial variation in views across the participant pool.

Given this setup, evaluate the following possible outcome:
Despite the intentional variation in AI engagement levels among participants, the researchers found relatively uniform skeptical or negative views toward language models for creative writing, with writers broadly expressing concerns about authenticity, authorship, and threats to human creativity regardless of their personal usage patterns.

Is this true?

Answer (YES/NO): NO